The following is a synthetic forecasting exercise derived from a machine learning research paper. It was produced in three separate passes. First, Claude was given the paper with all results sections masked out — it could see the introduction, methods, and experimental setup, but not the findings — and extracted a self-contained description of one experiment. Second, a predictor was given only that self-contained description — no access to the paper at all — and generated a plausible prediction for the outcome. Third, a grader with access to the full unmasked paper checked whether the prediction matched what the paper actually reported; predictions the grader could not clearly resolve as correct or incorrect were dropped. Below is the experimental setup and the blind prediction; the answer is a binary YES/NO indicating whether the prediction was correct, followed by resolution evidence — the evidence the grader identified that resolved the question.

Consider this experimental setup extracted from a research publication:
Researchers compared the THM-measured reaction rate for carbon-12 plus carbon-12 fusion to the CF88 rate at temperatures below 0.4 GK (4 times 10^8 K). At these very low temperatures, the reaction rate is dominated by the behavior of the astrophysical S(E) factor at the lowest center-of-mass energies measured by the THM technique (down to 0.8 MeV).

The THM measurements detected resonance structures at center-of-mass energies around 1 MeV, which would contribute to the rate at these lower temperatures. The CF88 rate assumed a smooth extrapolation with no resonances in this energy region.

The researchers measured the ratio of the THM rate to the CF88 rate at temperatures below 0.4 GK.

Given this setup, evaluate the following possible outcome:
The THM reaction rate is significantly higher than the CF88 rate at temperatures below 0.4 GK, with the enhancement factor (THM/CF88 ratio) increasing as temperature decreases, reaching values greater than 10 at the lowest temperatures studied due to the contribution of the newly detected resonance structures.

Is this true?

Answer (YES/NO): YES